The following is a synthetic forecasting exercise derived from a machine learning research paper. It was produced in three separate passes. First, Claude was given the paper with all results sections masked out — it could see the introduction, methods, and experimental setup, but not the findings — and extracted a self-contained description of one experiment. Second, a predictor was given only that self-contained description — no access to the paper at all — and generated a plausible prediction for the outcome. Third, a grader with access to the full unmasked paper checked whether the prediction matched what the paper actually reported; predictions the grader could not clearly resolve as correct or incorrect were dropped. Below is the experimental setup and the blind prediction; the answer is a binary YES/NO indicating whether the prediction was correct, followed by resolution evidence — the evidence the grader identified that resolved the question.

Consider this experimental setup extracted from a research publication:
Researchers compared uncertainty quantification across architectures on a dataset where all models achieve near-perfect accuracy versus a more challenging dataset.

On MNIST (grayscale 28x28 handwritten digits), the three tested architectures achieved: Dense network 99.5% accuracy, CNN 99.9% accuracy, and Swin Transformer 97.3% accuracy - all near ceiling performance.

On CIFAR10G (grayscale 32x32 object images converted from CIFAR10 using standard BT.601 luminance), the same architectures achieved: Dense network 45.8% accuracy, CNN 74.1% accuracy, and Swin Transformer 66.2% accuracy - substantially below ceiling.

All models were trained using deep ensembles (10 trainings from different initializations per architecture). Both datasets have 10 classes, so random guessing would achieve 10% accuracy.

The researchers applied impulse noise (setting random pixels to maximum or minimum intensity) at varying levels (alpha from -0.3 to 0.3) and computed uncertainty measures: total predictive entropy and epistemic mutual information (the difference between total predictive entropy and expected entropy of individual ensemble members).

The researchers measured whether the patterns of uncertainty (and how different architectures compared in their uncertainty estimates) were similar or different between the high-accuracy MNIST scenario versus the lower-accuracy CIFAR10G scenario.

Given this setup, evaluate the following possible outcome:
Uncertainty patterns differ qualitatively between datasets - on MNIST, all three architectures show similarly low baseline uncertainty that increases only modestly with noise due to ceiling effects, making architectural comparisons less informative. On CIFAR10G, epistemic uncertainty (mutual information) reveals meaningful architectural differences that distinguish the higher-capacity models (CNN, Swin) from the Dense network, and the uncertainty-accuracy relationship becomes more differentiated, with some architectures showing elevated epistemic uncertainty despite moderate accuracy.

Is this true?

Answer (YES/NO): NO